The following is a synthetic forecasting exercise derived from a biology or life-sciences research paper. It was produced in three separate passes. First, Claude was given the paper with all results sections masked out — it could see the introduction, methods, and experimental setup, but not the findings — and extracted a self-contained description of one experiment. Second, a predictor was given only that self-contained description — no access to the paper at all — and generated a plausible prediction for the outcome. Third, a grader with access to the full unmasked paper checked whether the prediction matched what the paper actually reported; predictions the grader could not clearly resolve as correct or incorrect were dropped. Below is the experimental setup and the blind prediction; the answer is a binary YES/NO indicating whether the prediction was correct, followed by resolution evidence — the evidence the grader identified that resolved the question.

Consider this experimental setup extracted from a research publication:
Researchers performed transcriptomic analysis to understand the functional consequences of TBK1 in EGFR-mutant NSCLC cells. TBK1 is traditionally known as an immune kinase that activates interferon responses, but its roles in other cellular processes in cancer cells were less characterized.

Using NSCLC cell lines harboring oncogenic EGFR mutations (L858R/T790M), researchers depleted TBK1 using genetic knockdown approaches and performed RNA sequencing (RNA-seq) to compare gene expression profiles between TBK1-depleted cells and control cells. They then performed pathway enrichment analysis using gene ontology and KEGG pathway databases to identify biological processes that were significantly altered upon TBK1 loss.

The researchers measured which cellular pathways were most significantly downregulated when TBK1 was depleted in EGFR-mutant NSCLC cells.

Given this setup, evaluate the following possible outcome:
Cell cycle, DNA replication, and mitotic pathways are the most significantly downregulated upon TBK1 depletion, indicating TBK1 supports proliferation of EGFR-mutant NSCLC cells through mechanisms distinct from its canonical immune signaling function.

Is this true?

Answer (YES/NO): NO